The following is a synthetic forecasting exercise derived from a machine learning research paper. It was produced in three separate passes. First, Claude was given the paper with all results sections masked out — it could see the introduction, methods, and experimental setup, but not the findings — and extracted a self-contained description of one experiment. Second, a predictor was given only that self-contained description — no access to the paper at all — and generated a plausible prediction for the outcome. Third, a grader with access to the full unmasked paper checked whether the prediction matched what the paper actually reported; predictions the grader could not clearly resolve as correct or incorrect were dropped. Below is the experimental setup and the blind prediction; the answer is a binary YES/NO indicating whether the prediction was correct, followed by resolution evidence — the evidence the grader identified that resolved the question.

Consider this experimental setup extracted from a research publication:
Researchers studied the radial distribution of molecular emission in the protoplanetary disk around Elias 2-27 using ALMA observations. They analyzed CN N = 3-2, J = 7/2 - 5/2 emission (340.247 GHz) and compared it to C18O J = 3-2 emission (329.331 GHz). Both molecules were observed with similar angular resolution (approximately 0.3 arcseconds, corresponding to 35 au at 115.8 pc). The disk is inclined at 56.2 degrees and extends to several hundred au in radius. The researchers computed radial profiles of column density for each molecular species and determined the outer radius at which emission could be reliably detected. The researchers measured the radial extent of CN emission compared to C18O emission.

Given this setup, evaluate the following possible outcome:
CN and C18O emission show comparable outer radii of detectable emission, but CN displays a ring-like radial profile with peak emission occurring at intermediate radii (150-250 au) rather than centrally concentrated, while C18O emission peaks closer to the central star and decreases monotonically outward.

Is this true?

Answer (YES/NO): NO